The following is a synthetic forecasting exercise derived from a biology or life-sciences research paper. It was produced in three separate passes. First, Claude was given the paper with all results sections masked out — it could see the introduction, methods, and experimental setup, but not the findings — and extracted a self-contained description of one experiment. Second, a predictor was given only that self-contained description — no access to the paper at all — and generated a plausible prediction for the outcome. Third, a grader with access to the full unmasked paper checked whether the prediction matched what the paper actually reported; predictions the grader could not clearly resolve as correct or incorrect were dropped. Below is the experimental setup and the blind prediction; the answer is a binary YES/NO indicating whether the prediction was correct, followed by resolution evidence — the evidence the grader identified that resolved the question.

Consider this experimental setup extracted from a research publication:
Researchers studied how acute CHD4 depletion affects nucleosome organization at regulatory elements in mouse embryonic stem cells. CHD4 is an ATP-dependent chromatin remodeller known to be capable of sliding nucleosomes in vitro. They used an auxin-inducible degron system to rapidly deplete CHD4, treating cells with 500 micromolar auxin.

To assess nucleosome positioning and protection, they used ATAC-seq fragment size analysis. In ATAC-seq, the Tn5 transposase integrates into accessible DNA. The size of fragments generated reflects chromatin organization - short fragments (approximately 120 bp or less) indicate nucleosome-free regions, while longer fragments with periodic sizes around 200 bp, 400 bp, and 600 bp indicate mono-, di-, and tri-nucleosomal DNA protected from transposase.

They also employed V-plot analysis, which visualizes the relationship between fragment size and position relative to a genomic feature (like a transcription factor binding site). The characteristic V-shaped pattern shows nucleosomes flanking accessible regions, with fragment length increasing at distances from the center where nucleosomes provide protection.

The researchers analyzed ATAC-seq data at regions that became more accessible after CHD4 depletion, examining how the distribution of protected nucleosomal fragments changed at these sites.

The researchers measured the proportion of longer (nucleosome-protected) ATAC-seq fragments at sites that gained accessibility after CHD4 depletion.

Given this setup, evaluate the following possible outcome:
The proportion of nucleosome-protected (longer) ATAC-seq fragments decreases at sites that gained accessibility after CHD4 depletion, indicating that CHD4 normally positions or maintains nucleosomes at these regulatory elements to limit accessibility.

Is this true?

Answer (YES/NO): NO